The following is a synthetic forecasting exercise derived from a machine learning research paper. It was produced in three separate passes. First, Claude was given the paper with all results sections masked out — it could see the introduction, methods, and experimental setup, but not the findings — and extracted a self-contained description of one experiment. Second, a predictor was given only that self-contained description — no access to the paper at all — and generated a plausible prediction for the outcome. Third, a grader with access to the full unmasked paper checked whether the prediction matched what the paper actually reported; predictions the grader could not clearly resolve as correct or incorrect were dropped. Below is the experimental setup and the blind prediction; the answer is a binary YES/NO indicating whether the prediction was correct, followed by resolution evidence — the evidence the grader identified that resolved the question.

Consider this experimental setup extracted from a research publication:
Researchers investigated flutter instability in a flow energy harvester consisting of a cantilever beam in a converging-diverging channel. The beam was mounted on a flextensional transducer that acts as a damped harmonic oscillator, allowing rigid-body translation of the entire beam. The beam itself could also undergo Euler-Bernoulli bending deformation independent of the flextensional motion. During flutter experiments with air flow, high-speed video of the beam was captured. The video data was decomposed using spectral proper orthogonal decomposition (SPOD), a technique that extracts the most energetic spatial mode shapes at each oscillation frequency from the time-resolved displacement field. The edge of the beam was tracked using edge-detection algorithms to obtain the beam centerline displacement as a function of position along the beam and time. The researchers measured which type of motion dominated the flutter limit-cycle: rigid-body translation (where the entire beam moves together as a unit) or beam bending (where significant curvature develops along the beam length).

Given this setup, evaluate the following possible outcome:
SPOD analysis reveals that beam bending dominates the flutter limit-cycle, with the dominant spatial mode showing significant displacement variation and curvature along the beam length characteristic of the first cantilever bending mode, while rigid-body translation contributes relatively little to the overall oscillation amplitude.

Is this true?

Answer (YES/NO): NO